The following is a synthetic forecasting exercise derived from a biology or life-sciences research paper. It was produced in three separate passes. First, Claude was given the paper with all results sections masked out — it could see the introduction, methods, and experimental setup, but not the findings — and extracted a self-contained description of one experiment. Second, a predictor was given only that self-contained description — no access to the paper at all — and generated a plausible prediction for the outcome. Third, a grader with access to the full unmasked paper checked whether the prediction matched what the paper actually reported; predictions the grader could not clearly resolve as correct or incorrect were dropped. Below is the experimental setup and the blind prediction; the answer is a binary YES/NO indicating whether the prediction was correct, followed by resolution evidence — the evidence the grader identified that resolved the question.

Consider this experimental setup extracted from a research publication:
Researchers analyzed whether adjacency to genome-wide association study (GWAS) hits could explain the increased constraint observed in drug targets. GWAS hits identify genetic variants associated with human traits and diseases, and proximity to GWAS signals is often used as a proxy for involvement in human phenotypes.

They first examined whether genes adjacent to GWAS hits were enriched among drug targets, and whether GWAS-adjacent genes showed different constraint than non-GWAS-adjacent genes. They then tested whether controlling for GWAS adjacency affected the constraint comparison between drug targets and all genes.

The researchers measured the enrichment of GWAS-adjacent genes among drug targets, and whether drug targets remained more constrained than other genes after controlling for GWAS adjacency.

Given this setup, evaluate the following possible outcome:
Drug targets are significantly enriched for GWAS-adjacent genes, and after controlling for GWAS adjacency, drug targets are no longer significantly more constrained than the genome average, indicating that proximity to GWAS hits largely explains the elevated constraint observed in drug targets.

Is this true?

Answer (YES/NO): NO